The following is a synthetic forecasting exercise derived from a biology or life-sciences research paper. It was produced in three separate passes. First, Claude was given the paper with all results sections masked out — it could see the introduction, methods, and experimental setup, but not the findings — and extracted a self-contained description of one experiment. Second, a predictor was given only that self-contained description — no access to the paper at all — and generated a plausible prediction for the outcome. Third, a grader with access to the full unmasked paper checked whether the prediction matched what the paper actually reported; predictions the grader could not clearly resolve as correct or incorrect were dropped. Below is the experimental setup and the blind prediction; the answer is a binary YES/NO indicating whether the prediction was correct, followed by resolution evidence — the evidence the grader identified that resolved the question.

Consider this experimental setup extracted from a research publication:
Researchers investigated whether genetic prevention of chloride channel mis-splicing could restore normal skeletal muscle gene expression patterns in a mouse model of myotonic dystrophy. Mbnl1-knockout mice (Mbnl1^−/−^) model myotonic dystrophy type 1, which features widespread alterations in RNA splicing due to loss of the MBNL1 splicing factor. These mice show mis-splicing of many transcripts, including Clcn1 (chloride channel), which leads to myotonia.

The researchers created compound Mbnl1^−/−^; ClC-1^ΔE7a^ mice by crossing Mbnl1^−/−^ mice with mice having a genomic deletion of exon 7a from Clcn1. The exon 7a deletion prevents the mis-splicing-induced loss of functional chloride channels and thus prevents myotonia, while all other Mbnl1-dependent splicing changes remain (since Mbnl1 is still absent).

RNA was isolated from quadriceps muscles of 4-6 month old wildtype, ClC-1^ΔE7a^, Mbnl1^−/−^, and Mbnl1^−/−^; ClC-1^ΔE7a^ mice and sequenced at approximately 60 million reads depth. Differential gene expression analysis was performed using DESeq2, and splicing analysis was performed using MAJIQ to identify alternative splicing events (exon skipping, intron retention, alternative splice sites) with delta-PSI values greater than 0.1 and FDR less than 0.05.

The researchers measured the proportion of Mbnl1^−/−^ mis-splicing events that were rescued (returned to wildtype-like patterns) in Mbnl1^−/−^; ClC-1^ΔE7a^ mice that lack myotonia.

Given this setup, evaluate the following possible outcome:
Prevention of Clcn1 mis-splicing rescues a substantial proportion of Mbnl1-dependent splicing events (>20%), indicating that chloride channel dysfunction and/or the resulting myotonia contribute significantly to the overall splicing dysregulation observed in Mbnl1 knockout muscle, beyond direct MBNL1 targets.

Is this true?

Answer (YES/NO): YES